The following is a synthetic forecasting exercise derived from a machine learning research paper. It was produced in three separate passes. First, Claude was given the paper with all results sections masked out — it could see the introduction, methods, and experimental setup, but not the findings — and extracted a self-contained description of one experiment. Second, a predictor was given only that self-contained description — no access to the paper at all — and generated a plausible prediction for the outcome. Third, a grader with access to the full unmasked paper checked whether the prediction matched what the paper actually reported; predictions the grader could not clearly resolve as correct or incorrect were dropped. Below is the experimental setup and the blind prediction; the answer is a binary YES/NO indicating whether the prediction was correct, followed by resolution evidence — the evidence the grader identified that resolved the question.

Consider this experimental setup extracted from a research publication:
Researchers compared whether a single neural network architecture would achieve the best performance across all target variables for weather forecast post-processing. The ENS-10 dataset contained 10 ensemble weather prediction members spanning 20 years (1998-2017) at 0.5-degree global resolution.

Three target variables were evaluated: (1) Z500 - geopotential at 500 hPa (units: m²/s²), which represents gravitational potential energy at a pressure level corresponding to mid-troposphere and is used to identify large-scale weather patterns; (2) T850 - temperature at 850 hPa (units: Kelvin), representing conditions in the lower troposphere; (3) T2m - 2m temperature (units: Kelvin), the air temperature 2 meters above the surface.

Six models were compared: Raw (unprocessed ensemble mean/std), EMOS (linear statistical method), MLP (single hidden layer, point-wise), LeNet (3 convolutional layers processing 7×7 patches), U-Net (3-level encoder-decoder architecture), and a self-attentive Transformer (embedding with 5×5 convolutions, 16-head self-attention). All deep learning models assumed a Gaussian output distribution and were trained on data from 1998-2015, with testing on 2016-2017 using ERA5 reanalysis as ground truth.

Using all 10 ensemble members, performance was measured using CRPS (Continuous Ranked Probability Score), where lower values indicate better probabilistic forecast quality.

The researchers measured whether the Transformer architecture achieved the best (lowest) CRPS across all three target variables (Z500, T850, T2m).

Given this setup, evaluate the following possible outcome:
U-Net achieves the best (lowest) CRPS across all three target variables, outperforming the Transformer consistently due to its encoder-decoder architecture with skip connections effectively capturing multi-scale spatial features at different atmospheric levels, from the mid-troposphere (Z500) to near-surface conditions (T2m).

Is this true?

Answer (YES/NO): NO